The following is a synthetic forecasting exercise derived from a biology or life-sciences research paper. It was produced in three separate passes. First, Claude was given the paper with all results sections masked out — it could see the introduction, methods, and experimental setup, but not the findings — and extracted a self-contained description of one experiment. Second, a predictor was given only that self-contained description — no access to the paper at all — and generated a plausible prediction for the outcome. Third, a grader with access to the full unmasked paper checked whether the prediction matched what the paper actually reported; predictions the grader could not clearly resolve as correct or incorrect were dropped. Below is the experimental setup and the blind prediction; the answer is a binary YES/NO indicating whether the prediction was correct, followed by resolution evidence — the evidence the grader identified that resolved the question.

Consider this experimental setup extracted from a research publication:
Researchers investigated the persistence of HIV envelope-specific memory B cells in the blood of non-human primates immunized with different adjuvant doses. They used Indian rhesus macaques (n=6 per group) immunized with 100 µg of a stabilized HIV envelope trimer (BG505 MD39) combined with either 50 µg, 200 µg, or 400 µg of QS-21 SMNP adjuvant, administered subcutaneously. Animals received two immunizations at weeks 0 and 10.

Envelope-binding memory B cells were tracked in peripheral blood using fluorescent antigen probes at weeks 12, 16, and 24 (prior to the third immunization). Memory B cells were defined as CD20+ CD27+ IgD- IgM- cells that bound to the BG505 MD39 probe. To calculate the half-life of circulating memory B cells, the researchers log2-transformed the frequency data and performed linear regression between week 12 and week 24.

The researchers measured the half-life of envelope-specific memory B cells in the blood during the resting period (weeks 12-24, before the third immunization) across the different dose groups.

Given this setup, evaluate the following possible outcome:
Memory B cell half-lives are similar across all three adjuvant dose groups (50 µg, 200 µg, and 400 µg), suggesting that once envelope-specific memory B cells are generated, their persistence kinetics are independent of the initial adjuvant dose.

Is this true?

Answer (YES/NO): YES